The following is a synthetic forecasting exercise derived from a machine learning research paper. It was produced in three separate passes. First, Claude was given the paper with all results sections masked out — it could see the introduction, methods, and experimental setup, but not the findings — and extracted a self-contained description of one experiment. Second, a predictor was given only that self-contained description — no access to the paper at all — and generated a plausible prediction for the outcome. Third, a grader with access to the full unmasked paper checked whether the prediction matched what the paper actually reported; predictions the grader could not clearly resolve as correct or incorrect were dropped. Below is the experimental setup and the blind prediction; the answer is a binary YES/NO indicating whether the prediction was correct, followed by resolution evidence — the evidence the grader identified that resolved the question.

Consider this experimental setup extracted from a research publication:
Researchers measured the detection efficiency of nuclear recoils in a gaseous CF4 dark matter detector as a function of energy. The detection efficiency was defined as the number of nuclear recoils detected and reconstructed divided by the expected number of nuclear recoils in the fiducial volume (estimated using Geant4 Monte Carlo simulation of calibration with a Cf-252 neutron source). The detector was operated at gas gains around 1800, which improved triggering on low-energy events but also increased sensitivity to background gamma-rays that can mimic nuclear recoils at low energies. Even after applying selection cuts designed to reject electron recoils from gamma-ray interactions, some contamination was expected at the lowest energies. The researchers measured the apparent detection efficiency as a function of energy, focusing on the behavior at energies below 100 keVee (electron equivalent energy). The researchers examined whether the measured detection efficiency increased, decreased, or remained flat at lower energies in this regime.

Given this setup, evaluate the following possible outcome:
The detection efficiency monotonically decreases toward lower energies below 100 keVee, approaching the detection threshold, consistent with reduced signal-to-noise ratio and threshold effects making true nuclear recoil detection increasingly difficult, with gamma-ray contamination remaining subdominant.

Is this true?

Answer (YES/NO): NO